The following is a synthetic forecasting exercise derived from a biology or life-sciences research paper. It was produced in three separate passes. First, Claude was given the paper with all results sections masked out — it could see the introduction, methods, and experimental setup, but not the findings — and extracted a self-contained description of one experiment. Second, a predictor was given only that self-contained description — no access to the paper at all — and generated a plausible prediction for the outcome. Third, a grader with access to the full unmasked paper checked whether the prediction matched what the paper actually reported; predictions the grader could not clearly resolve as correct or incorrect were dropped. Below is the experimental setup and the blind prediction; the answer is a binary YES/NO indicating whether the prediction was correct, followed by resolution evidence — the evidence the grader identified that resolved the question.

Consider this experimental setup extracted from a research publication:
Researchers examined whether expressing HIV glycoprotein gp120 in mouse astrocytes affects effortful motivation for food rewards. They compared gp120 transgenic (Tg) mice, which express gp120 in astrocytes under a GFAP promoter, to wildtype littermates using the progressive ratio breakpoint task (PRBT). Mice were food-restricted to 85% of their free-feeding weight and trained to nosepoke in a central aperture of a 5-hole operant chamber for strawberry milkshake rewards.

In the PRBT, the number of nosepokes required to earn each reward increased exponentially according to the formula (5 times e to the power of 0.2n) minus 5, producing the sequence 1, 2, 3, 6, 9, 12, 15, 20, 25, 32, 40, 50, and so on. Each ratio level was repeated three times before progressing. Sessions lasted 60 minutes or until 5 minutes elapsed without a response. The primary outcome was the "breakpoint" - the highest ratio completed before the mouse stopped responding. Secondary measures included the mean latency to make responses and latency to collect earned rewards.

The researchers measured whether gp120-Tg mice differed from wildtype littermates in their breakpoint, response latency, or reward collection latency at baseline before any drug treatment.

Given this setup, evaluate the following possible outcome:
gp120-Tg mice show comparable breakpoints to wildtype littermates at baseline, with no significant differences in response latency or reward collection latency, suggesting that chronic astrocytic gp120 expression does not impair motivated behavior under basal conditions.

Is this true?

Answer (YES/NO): YES